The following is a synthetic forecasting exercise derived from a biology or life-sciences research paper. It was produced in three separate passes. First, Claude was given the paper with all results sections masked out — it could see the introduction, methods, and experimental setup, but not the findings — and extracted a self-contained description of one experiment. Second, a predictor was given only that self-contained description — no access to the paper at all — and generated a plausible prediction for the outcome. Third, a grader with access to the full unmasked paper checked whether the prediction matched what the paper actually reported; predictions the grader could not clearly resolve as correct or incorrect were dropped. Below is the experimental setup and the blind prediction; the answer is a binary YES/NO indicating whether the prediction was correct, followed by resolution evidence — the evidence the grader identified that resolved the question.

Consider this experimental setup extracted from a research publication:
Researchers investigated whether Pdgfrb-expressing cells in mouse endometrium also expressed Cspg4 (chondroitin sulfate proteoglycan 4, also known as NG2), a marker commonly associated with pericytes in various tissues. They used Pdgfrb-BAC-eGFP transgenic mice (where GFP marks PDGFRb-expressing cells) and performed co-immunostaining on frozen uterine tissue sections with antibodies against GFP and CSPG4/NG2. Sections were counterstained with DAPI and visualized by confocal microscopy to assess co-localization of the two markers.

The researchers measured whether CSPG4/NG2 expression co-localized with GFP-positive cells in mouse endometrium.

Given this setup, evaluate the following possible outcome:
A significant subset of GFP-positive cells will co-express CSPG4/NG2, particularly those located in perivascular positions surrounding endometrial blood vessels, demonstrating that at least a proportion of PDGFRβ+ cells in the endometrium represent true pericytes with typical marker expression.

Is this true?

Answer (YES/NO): YES